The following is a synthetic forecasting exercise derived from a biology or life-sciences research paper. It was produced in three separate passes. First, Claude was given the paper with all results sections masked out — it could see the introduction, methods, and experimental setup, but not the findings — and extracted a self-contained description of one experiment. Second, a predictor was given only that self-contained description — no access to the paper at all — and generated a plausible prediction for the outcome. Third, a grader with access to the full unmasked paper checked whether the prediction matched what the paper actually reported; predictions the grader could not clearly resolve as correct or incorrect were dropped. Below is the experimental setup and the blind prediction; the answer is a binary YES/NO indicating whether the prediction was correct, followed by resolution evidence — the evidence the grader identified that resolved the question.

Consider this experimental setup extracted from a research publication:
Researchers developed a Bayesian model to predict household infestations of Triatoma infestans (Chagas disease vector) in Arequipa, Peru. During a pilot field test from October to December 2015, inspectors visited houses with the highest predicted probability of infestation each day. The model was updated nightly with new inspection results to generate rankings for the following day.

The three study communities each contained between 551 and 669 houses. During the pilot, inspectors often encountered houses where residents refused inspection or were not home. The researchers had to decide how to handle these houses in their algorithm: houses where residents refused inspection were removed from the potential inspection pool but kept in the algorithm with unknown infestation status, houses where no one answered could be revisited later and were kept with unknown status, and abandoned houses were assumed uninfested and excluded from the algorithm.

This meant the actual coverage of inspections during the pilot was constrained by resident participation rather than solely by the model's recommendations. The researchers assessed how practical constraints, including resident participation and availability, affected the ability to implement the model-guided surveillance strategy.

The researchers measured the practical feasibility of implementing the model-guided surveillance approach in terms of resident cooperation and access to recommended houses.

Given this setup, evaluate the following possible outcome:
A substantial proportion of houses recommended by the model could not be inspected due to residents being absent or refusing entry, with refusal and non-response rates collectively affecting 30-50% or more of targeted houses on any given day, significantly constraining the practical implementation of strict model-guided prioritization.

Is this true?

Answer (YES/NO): YES